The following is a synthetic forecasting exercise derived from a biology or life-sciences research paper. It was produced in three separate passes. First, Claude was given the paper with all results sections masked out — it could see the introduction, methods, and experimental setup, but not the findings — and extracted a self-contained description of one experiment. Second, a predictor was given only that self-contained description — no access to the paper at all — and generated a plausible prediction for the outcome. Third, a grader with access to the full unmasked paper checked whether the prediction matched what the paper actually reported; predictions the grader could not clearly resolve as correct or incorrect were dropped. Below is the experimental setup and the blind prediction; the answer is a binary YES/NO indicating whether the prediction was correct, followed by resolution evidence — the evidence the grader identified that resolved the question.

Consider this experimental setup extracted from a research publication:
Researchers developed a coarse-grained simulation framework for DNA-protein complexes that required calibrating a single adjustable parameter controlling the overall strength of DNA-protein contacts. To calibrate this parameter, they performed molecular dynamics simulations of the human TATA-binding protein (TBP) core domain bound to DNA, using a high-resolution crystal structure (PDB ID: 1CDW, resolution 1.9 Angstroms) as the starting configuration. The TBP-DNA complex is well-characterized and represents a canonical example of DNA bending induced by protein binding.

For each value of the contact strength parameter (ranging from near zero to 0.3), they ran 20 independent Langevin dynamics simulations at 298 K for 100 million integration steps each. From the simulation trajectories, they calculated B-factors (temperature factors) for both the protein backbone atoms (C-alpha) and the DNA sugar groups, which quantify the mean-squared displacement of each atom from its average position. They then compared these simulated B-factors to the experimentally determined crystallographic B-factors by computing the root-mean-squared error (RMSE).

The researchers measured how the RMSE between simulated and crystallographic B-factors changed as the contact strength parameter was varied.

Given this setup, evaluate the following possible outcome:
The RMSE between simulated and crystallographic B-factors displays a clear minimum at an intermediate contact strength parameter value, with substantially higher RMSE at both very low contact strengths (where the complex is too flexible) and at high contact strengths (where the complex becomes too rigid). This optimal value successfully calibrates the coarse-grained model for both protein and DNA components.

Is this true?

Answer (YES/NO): NO